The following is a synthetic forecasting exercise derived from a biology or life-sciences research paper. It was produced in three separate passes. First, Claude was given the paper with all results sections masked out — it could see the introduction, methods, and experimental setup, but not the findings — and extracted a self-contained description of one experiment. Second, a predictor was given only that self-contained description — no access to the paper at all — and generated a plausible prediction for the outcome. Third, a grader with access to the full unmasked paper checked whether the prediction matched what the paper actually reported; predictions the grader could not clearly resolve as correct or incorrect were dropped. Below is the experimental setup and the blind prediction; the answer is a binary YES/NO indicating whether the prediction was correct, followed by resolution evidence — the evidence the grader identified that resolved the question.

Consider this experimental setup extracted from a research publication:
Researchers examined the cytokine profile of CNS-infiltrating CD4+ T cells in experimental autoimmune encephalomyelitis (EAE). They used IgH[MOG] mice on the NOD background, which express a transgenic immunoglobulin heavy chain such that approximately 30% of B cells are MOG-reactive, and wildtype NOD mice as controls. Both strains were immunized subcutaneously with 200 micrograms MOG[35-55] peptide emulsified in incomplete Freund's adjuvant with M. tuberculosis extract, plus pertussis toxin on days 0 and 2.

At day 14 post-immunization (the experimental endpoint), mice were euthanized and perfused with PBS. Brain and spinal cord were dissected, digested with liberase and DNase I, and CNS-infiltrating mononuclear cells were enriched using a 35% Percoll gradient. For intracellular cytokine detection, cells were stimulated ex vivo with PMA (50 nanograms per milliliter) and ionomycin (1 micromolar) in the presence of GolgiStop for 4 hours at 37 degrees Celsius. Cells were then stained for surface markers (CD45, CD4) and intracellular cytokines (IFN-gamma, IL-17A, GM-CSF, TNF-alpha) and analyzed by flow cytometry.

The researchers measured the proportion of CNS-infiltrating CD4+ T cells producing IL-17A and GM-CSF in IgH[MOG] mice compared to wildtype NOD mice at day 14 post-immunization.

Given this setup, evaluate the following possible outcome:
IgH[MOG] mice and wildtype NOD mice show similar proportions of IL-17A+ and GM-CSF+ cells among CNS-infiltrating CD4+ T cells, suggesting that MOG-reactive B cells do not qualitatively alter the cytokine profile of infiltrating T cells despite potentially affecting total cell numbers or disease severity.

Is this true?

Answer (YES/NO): NO